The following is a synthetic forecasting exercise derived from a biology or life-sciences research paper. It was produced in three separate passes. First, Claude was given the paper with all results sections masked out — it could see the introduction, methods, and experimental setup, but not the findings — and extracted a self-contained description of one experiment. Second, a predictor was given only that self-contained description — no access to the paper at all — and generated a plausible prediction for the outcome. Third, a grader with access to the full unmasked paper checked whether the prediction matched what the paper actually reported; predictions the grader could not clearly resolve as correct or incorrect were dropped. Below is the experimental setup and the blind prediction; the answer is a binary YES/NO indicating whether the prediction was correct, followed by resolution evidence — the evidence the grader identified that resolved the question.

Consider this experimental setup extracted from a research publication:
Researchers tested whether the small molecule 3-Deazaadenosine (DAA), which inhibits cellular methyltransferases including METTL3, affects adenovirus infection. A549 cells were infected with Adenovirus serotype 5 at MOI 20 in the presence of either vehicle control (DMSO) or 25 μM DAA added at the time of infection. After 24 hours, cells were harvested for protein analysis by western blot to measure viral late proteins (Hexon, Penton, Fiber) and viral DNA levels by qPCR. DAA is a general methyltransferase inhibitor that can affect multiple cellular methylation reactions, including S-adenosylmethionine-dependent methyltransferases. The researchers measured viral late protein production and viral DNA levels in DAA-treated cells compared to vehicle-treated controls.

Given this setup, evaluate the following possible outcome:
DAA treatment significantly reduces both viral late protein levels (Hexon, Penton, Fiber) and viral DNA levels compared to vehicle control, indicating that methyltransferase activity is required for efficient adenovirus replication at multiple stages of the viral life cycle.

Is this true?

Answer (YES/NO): YES